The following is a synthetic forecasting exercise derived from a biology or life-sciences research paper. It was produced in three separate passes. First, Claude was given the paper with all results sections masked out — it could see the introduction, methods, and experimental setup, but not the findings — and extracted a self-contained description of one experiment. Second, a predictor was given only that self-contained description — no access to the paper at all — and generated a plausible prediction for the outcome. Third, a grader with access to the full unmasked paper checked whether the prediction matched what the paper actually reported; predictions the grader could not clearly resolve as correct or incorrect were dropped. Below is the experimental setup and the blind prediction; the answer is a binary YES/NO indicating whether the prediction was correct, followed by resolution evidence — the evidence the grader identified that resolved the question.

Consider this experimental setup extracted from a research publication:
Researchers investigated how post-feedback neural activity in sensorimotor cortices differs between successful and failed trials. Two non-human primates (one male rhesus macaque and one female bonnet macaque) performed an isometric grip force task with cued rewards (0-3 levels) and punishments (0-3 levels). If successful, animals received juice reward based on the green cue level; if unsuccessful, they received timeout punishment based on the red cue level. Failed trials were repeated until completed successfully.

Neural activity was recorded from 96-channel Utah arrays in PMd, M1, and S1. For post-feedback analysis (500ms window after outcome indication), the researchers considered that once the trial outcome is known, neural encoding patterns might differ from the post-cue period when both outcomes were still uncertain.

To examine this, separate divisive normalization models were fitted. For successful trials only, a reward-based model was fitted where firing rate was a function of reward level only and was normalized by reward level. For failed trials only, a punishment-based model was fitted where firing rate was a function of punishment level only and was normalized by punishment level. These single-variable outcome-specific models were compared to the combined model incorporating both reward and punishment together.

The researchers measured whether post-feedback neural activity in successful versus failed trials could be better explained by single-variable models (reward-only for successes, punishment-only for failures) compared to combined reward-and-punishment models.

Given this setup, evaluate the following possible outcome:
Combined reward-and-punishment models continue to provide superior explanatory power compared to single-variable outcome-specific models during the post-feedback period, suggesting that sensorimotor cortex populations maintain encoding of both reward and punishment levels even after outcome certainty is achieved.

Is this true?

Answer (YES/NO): NO